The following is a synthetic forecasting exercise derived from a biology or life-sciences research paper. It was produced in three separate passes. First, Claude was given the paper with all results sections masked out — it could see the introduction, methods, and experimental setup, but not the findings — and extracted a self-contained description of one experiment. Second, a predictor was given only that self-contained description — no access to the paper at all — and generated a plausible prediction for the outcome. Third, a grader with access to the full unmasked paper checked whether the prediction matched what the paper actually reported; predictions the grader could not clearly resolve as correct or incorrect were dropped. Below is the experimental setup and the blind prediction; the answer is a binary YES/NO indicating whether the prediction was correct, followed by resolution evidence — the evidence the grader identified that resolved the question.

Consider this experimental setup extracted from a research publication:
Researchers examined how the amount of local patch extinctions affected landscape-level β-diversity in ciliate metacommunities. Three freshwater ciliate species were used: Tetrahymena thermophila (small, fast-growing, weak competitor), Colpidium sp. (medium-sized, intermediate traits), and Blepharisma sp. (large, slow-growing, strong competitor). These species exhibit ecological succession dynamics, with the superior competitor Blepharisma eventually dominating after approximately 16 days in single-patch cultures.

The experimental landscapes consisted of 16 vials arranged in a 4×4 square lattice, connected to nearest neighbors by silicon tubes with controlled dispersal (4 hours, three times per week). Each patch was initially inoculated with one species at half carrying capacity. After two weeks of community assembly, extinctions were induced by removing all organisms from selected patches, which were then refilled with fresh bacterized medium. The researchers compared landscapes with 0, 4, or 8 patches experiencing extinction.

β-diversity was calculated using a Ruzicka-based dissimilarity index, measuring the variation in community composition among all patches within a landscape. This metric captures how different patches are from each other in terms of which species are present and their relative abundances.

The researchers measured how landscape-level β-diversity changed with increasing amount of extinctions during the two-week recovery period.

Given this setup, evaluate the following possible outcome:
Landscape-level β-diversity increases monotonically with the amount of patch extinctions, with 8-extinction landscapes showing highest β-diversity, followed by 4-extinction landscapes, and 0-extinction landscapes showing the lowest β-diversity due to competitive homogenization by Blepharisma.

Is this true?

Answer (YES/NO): YES